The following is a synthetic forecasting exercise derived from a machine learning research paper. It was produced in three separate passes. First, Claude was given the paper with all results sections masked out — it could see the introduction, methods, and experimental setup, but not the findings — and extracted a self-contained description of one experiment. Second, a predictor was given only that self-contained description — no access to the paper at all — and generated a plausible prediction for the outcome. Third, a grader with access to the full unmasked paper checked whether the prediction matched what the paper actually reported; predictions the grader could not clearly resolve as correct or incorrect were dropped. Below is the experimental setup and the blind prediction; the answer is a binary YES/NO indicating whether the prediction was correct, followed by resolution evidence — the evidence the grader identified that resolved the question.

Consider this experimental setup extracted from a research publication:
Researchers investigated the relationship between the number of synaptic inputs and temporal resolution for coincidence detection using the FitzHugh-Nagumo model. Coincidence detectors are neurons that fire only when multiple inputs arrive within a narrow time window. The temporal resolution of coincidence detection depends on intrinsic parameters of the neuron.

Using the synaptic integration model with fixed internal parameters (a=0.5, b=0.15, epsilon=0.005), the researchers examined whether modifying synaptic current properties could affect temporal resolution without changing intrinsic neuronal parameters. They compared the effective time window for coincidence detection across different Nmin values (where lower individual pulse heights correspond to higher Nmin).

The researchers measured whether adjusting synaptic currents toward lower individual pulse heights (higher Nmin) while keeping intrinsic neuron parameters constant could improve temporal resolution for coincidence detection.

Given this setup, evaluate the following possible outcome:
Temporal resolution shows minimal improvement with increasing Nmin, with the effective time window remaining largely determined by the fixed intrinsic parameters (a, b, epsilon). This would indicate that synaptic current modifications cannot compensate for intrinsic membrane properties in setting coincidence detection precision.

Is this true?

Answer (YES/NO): NO